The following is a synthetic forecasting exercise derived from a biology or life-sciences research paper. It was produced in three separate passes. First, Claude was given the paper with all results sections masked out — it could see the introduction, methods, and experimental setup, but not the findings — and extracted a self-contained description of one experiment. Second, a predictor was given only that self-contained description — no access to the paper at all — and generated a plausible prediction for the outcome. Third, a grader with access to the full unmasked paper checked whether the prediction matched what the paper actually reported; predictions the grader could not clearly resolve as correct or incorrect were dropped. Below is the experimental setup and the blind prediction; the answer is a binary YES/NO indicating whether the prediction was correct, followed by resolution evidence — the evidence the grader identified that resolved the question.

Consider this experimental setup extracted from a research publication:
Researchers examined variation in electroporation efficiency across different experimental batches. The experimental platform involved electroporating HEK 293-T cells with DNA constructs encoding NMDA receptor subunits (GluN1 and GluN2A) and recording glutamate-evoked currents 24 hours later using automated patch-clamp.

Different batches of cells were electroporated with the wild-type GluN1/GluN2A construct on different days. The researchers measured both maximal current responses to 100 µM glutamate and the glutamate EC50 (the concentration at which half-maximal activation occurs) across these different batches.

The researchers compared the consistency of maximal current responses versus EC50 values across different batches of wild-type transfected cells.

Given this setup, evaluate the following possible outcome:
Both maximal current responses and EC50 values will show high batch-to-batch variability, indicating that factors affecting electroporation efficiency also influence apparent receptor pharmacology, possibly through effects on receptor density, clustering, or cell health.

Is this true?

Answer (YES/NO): NO